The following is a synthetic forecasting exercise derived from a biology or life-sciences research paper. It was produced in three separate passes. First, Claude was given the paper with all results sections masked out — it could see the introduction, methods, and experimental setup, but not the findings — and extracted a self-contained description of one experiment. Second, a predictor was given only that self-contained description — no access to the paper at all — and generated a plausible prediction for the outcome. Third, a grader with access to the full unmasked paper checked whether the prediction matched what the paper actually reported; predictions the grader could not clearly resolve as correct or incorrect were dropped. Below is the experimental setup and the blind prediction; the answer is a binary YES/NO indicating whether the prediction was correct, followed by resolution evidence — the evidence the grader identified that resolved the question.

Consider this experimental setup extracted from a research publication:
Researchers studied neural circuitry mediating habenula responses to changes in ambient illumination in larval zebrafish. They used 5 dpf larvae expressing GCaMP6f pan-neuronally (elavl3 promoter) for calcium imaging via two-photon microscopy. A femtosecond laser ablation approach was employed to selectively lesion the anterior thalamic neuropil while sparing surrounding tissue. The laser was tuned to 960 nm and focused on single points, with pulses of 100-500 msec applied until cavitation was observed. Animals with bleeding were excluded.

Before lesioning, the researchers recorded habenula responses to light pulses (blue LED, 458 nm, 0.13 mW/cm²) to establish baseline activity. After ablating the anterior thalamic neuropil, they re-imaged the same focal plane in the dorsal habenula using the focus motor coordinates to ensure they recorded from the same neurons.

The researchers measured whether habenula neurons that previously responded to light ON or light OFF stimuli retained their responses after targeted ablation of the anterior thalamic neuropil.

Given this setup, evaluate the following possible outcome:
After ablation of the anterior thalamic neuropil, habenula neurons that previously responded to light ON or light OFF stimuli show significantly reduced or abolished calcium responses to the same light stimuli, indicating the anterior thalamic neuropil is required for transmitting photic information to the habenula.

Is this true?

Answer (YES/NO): YES